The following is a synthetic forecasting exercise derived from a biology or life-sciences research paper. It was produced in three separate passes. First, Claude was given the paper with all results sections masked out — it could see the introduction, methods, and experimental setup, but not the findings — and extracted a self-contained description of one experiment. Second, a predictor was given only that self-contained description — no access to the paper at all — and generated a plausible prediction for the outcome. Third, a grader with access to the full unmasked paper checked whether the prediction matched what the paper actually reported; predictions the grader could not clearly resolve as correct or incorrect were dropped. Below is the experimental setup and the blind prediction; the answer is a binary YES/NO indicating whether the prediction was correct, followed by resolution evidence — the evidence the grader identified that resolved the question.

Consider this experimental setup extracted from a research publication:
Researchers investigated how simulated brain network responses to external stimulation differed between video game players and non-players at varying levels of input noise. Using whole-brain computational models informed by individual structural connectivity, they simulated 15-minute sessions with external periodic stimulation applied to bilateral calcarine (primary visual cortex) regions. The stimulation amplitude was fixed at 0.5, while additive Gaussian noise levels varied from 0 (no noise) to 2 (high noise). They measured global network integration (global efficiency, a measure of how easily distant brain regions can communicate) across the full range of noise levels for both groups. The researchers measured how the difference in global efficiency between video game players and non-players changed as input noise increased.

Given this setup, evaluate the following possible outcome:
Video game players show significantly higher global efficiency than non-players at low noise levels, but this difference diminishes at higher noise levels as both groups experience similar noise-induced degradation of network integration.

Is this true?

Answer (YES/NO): NO